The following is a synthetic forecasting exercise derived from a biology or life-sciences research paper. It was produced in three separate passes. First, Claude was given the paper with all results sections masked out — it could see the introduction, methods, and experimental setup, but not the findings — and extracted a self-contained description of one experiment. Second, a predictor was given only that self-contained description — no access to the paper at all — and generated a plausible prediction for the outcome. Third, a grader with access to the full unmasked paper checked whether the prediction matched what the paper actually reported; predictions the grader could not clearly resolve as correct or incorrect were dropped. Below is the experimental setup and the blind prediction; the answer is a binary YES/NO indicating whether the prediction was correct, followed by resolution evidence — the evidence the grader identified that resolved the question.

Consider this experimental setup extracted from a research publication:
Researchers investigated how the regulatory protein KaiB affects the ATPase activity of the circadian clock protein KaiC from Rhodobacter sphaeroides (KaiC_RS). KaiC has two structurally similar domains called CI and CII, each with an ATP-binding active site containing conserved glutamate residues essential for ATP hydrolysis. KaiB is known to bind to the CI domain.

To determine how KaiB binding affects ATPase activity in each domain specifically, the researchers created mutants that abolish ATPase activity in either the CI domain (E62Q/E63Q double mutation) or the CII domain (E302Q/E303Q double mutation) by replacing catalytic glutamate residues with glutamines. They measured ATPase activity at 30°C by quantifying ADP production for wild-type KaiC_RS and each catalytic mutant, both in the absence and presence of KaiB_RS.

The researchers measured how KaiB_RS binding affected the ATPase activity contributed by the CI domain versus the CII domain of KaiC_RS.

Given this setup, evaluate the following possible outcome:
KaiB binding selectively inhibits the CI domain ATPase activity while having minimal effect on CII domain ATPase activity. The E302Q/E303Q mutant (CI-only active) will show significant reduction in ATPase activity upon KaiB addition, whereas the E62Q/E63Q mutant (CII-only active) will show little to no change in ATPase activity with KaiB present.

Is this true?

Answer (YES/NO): NO